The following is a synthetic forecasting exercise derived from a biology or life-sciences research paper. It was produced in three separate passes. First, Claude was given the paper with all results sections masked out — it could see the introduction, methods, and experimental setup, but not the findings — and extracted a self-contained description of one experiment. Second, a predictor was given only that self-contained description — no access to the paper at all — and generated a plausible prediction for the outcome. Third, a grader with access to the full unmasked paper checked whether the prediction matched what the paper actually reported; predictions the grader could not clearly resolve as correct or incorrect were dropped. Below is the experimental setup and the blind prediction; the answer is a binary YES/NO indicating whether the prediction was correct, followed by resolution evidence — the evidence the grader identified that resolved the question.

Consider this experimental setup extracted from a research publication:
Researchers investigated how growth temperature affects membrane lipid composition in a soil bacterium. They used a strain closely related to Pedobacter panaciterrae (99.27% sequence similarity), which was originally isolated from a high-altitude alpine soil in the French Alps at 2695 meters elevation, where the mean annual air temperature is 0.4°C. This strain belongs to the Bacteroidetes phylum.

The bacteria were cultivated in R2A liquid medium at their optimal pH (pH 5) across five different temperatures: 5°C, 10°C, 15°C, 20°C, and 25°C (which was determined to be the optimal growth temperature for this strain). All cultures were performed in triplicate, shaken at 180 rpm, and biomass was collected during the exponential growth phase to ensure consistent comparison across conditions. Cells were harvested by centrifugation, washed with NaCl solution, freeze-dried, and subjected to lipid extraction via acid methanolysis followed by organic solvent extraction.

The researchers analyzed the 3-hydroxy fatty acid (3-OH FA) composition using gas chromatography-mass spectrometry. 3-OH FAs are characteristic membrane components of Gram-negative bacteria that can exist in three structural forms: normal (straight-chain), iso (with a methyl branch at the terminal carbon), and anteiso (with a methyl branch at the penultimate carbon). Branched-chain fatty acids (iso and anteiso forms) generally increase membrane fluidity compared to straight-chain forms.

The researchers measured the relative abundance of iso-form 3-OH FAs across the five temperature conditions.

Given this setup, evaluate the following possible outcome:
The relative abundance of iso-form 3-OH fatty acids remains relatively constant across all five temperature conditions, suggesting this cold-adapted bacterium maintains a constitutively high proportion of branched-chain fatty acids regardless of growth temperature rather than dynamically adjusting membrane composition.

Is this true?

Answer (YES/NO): NO